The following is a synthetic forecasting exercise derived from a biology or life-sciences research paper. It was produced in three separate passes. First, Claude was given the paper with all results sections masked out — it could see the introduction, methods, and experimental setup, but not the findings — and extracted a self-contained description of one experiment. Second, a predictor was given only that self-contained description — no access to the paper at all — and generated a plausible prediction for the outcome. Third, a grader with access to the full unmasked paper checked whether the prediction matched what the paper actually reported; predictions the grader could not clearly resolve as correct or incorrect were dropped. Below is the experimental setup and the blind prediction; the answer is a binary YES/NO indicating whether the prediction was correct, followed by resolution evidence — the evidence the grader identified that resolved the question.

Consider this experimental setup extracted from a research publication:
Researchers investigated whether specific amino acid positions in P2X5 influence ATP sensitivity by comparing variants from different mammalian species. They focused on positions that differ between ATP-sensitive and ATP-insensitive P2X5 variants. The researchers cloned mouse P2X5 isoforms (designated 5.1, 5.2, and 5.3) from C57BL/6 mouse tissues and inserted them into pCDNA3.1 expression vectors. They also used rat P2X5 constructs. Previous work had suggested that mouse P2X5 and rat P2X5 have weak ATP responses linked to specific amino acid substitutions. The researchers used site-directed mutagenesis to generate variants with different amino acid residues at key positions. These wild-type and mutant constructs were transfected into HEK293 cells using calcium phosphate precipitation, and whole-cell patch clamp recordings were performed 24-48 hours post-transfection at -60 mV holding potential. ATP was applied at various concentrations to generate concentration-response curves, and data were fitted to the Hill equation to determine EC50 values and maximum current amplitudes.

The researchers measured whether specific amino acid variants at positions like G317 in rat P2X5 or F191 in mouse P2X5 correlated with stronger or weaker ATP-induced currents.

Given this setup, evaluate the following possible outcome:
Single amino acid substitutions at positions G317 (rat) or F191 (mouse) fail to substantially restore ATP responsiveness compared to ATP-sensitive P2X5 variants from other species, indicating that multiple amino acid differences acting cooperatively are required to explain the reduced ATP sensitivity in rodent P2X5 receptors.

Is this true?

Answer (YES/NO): NO